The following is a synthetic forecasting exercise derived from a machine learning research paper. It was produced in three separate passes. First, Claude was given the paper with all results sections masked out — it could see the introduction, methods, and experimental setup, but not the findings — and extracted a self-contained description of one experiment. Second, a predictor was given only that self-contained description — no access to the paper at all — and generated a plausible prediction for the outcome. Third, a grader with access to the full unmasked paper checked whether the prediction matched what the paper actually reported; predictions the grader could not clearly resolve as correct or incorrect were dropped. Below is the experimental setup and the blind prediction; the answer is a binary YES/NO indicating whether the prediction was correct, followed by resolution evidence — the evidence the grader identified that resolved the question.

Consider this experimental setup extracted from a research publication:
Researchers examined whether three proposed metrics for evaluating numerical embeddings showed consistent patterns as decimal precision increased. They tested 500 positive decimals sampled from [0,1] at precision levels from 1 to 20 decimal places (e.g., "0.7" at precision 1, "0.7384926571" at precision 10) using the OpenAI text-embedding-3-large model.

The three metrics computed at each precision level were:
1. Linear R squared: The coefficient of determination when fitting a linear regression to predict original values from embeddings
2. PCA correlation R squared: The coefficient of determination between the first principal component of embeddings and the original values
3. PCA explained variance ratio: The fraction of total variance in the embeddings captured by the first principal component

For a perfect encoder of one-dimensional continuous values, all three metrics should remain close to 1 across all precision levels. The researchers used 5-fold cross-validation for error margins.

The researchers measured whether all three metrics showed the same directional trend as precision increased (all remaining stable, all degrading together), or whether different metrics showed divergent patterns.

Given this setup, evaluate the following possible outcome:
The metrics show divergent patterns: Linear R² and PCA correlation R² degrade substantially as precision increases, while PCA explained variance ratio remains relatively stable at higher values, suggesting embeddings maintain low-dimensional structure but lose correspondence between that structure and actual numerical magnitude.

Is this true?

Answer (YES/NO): NO